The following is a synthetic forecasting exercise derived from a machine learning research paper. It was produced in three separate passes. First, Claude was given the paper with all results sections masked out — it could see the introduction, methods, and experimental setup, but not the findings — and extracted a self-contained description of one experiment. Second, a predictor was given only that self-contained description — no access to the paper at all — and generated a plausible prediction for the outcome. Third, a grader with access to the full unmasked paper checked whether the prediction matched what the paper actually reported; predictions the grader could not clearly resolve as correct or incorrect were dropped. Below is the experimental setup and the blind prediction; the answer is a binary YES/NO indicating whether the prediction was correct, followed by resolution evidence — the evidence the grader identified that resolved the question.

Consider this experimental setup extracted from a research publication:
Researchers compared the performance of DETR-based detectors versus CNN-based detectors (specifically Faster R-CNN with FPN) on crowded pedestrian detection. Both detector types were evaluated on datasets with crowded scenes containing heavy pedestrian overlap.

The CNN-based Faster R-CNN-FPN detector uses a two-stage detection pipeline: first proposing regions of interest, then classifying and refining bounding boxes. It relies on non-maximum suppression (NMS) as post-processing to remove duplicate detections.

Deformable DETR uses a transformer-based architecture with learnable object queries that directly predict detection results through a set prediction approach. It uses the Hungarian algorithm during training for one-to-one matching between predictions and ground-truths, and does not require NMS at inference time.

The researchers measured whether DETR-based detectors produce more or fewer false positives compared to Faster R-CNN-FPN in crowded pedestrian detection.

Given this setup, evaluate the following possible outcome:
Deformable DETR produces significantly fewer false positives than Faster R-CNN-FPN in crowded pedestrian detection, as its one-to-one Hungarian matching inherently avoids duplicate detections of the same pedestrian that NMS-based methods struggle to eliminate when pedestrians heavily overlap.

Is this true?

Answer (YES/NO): NO